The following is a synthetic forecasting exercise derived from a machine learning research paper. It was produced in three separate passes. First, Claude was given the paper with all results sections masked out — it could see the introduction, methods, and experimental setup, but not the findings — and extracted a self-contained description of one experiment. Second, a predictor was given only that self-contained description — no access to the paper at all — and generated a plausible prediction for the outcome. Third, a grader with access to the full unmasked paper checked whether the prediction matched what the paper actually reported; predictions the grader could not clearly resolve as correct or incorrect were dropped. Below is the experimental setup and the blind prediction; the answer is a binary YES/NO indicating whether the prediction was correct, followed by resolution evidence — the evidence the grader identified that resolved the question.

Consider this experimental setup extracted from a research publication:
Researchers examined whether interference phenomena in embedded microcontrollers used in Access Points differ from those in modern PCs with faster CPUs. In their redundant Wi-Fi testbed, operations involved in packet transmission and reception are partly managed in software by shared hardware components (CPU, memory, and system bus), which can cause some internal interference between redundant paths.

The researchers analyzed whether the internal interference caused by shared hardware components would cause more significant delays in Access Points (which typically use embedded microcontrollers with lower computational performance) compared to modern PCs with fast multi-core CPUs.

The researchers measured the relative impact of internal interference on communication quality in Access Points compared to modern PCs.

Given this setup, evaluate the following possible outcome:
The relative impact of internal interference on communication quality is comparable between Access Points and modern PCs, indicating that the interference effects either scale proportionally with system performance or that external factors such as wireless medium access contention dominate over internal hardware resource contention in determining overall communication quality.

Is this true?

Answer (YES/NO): NO